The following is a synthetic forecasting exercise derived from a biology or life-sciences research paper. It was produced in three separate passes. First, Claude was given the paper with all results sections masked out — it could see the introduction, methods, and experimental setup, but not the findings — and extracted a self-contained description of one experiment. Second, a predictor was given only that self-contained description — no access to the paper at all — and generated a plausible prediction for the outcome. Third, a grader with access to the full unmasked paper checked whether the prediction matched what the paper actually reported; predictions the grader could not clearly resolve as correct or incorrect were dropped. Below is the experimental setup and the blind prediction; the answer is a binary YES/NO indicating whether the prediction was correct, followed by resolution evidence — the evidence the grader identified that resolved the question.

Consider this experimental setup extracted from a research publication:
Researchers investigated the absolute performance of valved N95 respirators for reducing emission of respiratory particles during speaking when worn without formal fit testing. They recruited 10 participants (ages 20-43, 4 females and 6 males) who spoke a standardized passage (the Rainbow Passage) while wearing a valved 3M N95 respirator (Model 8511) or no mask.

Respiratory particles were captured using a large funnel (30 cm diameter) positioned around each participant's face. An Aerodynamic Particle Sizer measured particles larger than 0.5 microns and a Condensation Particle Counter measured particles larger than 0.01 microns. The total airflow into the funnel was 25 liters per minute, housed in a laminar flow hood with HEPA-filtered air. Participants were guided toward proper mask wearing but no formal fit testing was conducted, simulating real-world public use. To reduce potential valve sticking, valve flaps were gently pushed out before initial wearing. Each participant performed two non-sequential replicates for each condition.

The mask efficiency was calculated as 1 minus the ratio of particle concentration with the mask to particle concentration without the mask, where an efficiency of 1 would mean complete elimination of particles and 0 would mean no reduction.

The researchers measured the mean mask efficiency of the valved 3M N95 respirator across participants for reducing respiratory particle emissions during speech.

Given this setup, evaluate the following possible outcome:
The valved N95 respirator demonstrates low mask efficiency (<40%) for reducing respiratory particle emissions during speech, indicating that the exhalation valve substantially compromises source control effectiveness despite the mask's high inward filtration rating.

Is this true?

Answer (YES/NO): NO